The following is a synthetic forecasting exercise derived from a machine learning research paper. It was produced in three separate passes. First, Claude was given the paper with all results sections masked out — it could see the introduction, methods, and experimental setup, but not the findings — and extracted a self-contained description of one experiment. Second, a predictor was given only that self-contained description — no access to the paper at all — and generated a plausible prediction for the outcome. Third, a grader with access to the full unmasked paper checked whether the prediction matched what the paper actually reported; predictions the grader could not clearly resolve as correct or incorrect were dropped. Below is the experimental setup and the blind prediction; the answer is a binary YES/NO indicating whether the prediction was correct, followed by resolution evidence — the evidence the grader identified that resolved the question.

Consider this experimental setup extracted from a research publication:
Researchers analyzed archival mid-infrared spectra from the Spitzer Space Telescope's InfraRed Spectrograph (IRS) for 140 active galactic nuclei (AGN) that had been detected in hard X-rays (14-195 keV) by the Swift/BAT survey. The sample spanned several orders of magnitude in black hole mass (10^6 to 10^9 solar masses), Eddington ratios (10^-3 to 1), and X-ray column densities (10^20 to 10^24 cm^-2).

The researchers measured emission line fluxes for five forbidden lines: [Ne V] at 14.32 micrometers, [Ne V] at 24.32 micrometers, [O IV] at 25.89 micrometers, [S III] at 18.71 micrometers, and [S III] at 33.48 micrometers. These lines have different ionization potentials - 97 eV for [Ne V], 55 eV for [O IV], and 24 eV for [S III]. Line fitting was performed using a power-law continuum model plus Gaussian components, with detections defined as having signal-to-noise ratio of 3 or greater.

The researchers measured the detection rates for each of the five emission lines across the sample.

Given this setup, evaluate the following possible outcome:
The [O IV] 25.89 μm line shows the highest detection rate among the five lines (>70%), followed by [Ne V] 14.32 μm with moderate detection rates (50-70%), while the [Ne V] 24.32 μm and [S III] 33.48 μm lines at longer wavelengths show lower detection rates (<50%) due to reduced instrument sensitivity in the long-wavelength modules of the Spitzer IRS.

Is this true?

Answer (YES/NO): NO